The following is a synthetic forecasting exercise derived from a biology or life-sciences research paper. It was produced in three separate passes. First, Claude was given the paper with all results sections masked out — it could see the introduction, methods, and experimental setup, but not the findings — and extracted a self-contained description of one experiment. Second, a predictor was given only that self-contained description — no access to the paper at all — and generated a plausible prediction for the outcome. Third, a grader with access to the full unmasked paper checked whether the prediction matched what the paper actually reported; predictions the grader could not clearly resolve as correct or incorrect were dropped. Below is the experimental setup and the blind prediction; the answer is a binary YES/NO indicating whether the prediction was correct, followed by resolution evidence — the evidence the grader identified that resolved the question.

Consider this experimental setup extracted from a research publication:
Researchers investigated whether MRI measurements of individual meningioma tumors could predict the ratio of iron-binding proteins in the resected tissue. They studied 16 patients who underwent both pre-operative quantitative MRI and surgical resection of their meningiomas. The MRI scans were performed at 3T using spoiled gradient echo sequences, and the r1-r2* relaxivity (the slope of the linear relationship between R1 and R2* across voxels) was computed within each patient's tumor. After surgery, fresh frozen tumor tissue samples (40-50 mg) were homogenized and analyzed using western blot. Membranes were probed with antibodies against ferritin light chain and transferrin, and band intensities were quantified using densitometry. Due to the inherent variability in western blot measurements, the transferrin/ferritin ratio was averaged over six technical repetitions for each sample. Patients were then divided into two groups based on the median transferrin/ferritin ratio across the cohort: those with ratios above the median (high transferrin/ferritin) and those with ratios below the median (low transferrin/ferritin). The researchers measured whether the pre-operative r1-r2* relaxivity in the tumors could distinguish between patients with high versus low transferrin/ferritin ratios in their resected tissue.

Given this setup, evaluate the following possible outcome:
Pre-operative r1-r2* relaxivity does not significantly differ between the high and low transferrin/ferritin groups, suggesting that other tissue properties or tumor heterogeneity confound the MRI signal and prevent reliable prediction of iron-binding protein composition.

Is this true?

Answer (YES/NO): NO